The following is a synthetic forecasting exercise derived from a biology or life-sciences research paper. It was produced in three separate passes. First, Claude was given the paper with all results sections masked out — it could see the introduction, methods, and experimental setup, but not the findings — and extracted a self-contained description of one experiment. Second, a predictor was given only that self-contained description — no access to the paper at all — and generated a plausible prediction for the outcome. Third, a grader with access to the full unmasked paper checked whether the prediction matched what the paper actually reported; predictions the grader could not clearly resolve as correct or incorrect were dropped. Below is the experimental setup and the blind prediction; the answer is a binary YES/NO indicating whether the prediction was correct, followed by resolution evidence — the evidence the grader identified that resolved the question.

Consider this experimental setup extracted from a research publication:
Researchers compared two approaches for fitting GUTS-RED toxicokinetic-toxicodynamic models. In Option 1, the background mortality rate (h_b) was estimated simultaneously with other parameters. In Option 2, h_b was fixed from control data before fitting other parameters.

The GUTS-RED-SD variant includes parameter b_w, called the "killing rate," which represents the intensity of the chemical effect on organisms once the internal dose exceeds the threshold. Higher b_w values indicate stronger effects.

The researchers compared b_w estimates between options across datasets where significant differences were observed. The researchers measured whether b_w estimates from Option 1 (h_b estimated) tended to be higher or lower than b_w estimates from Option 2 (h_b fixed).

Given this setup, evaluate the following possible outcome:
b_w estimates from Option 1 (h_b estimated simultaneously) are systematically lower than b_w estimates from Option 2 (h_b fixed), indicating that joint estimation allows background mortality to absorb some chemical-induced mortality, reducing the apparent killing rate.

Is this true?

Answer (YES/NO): NO